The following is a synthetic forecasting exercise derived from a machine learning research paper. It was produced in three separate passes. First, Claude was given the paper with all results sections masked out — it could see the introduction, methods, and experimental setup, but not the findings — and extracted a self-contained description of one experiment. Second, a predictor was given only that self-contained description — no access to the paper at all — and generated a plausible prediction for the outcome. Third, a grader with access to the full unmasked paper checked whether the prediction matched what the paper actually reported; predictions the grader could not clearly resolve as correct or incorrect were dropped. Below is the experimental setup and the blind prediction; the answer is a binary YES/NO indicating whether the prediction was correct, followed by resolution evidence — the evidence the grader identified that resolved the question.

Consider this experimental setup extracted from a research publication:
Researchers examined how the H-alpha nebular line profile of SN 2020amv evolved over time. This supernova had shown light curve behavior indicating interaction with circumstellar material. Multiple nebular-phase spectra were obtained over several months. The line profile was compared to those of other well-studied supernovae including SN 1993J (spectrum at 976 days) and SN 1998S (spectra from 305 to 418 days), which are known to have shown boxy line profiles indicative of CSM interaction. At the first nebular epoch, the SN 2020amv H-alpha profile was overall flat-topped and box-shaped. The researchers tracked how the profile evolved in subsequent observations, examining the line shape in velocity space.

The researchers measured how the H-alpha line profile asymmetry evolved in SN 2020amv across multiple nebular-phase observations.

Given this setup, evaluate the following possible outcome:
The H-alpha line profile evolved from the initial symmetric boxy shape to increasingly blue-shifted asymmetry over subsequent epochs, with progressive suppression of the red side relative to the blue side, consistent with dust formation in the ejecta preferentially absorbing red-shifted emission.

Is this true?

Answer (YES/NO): NO